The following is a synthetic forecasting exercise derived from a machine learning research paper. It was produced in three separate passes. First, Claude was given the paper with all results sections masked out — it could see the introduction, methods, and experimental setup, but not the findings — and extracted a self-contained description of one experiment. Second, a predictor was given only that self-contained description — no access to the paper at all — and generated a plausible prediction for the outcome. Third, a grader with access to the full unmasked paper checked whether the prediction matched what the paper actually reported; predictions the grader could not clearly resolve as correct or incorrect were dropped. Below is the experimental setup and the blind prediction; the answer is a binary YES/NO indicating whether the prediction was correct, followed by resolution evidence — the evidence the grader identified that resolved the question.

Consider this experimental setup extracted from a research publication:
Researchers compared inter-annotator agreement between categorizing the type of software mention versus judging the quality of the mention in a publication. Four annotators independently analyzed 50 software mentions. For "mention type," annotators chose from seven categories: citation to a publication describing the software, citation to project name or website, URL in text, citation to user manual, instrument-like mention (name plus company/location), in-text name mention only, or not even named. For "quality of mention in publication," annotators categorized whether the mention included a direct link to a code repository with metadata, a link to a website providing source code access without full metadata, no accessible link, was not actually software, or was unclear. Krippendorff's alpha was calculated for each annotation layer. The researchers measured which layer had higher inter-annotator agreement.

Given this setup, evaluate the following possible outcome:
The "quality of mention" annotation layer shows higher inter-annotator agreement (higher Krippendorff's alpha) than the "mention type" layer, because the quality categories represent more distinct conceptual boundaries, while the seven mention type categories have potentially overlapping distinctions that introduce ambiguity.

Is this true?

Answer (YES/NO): YES